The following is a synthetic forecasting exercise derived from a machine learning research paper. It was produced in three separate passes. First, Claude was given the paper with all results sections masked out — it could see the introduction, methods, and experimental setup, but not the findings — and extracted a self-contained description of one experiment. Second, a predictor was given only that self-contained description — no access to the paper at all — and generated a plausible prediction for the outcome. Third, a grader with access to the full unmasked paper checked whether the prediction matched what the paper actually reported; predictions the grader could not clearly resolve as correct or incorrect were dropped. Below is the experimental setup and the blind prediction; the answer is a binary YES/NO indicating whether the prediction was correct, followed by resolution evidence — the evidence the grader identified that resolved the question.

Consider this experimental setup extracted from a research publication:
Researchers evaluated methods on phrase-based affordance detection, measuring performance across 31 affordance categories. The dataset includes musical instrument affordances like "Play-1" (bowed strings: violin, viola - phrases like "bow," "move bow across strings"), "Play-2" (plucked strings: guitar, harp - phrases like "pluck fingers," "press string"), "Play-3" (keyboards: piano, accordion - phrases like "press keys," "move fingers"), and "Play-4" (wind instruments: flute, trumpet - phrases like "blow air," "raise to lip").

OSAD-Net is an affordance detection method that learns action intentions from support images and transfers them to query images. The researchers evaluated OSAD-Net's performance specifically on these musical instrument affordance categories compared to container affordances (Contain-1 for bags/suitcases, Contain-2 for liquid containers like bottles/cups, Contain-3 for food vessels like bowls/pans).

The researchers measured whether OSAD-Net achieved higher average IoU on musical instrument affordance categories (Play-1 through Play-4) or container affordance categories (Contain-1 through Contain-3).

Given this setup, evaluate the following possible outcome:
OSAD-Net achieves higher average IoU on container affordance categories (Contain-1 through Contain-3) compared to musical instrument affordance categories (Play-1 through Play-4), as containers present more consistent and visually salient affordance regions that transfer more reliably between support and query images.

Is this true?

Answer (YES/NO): NO